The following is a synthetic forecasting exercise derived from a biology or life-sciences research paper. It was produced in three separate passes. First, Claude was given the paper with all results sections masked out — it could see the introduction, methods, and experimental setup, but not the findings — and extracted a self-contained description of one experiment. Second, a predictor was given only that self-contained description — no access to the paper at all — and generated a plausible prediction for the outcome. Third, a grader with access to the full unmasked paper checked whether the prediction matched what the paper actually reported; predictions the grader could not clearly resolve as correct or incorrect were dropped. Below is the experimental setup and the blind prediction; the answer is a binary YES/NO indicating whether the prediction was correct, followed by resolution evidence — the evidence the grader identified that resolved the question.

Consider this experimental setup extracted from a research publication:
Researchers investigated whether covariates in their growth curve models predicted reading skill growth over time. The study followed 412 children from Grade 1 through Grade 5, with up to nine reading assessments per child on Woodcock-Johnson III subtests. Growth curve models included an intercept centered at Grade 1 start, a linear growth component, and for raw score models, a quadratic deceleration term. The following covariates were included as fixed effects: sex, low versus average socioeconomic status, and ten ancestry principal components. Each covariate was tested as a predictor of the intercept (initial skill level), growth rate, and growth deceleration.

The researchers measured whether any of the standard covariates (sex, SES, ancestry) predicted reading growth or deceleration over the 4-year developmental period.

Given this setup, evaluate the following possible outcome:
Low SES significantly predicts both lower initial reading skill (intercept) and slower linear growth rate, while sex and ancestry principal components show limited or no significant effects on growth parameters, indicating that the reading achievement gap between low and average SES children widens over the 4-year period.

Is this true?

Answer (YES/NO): NO